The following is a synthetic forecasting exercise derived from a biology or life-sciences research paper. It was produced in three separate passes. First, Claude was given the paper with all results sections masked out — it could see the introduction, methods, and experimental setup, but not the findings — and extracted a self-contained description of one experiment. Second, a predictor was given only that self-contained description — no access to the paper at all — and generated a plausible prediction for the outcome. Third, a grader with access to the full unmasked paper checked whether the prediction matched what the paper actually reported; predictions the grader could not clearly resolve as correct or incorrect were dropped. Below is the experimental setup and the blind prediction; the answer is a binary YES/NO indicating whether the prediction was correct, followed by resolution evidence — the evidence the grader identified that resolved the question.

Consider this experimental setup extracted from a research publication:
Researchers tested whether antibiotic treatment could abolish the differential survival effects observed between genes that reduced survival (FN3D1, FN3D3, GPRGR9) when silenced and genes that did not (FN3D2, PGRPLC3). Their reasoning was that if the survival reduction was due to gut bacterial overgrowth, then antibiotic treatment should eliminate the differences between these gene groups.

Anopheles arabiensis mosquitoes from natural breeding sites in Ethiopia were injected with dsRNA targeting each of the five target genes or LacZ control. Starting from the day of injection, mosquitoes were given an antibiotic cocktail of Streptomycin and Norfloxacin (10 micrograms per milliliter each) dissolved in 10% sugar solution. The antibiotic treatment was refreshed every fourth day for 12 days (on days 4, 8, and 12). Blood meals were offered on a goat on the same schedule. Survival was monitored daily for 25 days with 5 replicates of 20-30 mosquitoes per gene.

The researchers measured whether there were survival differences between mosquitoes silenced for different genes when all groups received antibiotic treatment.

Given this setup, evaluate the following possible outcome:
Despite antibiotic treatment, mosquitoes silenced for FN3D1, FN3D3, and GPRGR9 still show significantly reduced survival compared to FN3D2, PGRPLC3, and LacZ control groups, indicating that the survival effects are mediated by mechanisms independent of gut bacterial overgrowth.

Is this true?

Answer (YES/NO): NO